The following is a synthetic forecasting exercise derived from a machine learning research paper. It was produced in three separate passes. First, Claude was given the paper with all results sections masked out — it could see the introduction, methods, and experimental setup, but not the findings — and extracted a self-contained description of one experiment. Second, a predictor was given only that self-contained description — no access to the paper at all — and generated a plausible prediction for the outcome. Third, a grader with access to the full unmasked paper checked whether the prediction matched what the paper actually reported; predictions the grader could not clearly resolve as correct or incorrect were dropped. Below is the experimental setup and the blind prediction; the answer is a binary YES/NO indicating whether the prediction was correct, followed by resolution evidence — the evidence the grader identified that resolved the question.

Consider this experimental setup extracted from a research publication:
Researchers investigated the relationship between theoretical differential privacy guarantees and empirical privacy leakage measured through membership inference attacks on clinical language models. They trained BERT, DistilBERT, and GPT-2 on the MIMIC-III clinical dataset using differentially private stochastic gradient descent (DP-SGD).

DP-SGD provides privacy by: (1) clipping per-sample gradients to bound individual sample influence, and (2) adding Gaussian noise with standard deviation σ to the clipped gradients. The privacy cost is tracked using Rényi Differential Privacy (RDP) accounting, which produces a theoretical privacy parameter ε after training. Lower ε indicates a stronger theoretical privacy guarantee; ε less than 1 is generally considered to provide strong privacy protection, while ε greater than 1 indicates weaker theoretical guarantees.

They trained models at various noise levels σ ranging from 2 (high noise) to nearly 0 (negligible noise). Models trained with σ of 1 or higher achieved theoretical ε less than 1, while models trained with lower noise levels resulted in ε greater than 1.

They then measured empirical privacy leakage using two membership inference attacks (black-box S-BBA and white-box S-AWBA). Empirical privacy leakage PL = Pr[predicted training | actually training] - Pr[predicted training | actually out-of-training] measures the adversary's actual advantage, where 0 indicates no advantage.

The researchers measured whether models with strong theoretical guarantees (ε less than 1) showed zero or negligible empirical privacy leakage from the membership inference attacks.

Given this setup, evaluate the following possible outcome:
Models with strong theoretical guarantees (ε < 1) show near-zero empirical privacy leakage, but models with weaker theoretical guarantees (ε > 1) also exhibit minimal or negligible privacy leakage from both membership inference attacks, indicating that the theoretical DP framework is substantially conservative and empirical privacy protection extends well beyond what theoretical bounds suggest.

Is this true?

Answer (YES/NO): YES